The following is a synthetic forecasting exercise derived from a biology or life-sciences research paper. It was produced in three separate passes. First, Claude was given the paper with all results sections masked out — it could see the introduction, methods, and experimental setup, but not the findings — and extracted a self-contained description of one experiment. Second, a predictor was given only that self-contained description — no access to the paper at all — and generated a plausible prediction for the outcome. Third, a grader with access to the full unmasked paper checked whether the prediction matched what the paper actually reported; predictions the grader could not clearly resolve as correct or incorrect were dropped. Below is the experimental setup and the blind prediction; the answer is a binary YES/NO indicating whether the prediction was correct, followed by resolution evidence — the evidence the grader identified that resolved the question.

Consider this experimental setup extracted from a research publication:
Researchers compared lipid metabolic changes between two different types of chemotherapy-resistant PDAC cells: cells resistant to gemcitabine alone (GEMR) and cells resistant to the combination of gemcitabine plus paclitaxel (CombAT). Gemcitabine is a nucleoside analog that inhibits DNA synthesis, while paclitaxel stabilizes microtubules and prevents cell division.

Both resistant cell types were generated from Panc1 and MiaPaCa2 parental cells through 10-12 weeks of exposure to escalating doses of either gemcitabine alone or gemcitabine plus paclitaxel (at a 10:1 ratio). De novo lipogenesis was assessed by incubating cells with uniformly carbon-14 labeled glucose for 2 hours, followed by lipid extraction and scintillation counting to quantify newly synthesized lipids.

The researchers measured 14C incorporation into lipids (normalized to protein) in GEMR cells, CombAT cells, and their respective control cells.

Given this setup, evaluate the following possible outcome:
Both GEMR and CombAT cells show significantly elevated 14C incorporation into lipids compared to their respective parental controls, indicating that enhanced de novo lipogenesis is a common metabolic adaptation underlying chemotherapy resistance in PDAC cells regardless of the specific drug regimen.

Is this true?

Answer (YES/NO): YES